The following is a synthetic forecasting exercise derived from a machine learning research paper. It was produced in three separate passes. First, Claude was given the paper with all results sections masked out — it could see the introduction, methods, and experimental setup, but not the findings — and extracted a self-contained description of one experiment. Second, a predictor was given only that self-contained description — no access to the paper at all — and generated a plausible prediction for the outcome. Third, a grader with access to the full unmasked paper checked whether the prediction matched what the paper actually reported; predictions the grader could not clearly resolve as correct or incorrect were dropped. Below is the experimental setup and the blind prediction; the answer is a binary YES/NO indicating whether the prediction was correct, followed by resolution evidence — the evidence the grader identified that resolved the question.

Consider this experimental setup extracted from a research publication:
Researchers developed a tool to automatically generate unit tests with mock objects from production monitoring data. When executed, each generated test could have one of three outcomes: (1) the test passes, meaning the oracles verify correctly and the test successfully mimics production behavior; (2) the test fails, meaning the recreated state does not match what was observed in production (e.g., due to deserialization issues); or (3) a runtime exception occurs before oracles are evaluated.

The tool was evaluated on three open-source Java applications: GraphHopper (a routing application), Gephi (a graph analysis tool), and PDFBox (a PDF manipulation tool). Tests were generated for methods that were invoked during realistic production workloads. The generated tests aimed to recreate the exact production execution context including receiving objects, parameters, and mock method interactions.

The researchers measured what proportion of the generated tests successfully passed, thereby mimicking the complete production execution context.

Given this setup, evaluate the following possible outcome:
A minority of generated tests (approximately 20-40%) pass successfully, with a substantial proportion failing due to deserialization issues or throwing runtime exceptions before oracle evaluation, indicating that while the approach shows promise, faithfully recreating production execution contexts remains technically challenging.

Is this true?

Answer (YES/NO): NO